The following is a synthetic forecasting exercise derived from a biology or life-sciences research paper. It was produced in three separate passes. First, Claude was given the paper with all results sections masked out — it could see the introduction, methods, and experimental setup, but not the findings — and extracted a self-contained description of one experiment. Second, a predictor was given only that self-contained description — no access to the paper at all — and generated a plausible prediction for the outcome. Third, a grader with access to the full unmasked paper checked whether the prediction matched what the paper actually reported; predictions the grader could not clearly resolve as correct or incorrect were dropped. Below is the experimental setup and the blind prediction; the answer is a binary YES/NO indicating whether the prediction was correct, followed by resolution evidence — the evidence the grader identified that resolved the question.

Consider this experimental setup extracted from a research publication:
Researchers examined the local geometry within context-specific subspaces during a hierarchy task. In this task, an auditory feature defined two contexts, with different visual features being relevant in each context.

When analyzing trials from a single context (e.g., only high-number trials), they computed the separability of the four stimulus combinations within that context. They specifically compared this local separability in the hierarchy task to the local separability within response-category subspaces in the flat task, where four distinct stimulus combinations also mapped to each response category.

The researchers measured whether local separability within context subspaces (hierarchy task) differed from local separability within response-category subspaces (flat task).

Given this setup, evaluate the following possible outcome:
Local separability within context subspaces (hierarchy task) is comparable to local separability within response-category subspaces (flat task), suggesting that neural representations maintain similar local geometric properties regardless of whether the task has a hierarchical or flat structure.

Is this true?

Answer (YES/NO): NO